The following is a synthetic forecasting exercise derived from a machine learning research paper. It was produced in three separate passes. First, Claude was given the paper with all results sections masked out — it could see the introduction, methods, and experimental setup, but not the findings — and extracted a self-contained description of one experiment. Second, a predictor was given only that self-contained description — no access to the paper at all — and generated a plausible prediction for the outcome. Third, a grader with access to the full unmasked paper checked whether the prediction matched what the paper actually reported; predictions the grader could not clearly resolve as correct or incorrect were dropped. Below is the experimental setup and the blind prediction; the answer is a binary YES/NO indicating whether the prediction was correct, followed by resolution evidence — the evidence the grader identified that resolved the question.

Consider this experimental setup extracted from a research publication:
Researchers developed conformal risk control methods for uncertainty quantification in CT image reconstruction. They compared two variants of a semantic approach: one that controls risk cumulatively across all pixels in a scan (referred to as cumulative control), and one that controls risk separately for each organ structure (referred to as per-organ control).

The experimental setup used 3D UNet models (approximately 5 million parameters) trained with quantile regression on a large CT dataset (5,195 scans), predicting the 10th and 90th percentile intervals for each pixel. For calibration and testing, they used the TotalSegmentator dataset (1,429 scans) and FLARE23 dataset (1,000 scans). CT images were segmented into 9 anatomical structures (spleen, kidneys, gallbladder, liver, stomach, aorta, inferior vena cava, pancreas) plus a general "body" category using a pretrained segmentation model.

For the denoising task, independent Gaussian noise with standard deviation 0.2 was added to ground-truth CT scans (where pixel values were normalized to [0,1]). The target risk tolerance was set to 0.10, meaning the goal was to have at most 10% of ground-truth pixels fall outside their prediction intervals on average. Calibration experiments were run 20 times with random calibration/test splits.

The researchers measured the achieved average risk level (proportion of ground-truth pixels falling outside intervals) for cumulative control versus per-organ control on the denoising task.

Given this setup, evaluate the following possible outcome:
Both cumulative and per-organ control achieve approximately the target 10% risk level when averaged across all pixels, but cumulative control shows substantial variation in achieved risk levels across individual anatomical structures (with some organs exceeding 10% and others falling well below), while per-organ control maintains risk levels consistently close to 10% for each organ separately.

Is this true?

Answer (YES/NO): NO